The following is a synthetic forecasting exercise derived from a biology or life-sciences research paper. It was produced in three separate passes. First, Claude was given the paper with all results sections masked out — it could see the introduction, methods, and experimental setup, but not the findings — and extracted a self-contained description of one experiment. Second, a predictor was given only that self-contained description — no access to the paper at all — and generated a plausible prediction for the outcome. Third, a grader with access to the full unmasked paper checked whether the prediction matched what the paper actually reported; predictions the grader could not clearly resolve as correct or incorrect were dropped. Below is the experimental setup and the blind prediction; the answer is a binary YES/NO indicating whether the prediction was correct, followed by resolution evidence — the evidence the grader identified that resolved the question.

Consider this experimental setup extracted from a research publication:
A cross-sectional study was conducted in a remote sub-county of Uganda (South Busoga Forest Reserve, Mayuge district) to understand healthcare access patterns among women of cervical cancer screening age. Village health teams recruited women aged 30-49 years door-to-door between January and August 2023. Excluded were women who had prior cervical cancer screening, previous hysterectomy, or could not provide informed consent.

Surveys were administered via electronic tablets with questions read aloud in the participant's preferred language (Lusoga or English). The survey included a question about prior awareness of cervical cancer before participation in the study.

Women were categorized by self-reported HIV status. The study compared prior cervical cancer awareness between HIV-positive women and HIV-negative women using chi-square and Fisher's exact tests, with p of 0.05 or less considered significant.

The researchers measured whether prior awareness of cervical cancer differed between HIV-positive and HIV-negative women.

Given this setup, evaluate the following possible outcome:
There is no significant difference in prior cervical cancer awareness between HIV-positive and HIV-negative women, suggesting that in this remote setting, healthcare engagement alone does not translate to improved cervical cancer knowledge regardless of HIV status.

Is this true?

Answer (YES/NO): YES